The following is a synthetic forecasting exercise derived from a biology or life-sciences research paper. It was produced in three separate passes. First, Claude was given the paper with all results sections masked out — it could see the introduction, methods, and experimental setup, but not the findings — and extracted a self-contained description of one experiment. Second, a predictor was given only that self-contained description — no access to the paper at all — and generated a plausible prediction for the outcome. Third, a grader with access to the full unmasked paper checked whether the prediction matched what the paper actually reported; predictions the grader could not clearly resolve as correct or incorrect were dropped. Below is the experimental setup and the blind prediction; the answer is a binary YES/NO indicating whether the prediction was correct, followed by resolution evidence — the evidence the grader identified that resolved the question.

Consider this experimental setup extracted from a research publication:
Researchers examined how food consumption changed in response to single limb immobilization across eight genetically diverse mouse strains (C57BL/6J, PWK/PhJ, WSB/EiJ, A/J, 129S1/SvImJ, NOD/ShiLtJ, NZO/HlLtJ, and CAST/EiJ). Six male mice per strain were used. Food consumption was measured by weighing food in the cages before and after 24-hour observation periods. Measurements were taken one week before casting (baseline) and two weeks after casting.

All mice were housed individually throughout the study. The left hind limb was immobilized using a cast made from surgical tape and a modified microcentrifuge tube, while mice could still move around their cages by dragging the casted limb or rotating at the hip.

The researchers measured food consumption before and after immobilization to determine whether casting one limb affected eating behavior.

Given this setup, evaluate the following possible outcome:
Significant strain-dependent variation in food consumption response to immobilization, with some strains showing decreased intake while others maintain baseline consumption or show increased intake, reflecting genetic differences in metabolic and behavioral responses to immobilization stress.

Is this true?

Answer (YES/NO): NO